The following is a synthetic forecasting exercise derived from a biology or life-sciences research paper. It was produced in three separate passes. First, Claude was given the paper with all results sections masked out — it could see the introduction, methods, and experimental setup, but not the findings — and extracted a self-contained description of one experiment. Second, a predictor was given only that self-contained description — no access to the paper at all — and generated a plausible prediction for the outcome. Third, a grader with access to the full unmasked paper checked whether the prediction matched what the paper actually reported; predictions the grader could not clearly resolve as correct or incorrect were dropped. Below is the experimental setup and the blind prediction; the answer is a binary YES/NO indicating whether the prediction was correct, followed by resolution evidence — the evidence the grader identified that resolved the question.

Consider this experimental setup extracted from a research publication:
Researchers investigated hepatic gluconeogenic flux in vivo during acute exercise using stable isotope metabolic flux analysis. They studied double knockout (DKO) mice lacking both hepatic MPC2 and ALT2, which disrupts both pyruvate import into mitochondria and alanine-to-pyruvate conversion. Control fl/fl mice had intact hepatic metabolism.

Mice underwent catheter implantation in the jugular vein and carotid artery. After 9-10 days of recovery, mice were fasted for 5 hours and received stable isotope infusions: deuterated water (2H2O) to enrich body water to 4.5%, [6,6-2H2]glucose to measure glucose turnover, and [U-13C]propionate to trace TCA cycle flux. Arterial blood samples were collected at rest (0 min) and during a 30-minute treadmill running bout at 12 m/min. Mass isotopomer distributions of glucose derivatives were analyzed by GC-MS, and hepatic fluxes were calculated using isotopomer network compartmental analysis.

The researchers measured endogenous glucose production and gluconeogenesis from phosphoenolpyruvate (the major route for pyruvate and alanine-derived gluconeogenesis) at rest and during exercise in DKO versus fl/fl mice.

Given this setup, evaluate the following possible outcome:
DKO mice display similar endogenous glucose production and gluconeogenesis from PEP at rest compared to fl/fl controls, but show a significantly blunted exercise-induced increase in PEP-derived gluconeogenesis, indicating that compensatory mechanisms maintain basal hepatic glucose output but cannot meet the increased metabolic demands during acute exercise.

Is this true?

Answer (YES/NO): NO